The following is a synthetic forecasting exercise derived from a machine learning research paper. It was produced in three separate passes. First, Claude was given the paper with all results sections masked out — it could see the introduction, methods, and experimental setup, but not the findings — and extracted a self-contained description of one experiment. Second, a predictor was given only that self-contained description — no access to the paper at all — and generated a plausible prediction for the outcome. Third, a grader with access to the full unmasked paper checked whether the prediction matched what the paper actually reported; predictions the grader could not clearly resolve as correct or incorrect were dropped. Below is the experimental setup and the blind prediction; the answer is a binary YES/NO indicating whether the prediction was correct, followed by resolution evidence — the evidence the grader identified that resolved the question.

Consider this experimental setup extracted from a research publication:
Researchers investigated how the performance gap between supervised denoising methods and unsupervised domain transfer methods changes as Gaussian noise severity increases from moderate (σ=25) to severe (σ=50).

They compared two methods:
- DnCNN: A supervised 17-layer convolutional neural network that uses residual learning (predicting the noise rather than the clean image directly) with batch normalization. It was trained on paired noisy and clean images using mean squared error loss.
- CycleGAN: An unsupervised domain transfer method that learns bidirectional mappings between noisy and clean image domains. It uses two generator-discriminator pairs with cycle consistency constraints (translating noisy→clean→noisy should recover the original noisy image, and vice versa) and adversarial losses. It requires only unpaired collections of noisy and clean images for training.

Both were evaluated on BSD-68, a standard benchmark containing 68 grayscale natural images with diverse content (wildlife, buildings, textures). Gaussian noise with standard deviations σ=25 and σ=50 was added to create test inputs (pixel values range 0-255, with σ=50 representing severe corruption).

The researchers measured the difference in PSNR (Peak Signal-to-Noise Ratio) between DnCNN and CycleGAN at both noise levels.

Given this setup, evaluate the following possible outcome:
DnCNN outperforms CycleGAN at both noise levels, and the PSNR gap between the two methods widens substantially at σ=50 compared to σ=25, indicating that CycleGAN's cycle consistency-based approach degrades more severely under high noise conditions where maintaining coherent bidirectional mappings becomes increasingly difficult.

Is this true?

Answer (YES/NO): NO